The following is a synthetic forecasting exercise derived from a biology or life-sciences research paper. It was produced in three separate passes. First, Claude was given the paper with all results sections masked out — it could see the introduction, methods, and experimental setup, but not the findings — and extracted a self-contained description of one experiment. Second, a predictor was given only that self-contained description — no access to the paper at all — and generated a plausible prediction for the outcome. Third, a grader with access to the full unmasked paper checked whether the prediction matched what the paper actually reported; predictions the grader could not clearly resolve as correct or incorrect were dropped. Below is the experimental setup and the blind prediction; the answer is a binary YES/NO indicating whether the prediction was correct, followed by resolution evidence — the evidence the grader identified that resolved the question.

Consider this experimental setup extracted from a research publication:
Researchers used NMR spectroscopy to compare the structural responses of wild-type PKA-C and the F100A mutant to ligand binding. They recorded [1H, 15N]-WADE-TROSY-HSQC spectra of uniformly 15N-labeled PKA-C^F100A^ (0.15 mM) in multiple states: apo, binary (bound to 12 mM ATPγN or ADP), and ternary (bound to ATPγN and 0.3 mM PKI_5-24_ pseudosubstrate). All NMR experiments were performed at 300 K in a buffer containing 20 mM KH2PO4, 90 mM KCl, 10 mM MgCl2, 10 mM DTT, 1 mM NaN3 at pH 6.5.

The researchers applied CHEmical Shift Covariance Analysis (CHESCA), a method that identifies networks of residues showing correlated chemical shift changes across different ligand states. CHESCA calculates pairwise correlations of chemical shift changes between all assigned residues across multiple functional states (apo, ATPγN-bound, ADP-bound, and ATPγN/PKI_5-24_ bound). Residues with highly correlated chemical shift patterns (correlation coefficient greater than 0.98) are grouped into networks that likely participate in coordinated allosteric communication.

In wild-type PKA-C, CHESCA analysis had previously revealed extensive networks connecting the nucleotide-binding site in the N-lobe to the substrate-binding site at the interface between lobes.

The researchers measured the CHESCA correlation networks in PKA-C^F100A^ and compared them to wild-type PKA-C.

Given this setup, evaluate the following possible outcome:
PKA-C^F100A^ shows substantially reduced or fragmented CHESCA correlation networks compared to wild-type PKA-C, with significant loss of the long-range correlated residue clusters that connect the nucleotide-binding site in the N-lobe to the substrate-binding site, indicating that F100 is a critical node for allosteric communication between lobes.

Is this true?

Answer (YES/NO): NO